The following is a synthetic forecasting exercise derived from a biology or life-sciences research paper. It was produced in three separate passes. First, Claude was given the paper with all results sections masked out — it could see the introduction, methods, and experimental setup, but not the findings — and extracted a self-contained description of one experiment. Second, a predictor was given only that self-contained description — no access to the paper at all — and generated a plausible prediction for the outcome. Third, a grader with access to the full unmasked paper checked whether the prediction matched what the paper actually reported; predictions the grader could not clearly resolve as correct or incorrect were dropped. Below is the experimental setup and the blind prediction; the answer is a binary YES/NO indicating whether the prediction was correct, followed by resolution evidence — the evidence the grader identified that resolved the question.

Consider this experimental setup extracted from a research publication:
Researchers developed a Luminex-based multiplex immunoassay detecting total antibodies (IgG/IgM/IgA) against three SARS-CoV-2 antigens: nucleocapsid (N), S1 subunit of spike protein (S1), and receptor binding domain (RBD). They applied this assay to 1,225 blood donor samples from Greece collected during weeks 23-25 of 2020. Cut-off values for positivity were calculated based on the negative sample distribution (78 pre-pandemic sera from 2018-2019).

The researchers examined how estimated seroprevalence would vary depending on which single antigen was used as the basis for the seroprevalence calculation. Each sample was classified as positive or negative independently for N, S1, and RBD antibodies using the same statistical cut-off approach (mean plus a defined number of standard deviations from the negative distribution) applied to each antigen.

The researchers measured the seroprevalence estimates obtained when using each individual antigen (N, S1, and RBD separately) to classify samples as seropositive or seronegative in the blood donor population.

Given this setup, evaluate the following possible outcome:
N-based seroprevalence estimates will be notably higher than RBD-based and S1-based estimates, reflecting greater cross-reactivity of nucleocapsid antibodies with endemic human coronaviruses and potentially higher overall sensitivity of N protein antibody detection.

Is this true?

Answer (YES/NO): NO